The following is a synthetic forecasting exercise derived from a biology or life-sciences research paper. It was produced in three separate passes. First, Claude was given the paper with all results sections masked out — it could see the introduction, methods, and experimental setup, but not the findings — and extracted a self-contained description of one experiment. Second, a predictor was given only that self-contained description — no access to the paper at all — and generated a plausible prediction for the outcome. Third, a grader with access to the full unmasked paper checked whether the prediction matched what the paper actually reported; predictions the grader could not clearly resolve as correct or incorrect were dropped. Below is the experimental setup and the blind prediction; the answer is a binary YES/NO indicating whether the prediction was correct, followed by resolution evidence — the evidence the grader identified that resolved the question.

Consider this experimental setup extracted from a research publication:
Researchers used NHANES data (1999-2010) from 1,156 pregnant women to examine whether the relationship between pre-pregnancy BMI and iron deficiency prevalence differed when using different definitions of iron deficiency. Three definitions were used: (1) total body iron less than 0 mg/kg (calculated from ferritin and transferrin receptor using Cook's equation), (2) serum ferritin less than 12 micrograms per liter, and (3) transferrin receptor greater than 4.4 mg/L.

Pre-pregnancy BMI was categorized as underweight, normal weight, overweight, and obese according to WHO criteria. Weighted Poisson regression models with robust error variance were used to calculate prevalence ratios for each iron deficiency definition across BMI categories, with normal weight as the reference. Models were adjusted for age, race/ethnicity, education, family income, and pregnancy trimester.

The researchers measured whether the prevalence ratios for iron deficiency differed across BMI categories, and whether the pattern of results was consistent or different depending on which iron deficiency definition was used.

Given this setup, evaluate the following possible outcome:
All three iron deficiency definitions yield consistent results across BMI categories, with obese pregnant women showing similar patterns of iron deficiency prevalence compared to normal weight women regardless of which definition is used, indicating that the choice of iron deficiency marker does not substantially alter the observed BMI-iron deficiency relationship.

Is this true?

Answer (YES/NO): YES